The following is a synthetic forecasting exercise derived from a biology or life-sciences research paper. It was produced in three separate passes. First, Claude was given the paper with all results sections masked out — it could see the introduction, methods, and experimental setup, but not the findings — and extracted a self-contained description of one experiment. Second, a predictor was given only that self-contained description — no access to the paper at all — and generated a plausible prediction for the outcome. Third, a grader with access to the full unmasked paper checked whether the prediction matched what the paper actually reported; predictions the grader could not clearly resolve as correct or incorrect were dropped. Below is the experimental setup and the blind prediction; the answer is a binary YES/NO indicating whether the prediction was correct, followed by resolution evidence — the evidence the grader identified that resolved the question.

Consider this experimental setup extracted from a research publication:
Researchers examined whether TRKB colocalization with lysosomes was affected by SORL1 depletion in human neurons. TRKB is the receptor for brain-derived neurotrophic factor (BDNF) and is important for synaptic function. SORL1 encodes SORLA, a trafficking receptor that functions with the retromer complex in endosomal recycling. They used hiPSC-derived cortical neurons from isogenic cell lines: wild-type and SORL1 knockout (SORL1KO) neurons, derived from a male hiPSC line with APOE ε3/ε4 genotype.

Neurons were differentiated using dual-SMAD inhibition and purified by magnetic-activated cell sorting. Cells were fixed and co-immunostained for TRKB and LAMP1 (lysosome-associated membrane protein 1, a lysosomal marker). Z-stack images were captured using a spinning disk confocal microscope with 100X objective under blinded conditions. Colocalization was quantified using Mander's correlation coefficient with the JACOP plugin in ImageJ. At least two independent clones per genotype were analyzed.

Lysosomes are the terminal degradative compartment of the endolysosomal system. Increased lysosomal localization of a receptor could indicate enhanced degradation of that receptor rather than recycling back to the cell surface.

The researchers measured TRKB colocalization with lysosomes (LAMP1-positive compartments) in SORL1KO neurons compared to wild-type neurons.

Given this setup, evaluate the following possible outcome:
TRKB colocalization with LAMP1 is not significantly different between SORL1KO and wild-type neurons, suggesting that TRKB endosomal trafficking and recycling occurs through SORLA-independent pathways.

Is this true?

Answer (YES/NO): NO